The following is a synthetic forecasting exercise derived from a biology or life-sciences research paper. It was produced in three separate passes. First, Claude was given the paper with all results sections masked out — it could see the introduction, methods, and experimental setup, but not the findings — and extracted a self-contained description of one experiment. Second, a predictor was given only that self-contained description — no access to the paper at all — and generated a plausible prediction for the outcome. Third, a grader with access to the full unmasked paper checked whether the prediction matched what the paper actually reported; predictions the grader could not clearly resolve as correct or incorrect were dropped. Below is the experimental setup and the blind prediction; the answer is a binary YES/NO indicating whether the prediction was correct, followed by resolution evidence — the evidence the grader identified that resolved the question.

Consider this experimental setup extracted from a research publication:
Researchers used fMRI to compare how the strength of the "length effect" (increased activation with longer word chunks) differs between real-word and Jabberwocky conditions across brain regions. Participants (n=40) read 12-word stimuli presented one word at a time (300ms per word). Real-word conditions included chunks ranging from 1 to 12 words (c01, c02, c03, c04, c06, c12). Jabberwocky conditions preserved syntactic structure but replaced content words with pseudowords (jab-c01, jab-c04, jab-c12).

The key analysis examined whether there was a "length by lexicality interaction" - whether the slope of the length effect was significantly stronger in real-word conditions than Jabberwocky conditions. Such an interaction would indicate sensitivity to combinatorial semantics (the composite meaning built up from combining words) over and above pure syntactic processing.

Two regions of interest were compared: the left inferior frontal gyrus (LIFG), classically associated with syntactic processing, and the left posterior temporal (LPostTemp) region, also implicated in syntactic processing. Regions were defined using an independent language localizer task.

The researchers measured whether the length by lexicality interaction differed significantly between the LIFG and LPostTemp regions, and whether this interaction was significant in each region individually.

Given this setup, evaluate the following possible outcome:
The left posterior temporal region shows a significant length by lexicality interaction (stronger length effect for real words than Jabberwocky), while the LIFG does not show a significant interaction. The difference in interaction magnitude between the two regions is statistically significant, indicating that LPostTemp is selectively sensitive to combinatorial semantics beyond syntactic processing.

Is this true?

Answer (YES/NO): NO